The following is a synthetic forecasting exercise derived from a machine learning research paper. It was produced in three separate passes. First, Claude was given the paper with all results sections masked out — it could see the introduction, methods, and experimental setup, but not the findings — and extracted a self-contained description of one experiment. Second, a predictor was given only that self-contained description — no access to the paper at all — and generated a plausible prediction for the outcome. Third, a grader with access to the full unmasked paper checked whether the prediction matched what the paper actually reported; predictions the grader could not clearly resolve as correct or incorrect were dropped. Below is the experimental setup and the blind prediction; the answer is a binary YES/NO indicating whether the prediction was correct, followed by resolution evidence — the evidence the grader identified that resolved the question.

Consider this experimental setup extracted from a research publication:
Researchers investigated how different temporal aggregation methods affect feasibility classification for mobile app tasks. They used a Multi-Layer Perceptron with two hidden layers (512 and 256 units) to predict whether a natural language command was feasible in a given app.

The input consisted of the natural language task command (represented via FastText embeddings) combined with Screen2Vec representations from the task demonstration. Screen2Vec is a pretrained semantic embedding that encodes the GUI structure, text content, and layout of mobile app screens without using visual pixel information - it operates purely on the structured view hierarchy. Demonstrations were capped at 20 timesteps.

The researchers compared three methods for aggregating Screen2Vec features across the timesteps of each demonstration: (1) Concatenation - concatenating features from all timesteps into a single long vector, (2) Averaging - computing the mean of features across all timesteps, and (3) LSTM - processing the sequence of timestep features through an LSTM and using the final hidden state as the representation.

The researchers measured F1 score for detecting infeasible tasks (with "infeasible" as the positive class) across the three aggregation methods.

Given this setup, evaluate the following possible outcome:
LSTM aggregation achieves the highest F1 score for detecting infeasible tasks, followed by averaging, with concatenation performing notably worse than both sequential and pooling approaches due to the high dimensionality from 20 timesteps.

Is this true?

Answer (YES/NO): NO